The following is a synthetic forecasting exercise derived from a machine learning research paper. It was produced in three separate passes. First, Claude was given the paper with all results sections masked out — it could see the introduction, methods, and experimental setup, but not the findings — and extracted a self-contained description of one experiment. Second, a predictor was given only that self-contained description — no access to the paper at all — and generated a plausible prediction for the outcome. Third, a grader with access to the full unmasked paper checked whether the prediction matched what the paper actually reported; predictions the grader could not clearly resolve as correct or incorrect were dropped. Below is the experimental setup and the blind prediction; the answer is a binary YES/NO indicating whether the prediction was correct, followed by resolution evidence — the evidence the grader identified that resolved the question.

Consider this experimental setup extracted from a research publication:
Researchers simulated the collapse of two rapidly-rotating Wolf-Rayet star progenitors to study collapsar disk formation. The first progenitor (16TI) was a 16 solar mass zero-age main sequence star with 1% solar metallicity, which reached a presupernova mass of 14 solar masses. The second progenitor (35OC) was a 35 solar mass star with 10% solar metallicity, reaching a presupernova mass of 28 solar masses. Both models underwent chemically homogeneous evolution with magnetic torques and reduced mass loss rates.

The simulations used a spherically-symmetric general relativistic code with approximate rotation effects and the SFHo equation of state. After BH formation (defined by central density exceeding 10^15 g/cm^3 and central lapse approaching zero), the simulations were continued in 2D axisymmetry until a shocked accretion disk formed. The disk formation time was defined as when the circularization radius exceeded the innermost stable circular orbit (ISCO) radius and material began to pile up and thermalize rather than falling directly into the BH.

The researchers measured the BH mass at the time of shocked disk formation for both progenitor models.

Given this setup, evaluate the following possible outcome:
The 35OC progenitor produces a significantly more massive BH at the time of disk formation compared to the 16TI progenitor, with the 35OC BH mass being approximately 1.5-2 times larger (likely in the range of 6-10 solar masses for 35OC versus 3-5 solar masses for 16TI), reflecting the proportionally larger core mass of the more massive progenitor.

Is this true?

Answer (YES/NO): NO